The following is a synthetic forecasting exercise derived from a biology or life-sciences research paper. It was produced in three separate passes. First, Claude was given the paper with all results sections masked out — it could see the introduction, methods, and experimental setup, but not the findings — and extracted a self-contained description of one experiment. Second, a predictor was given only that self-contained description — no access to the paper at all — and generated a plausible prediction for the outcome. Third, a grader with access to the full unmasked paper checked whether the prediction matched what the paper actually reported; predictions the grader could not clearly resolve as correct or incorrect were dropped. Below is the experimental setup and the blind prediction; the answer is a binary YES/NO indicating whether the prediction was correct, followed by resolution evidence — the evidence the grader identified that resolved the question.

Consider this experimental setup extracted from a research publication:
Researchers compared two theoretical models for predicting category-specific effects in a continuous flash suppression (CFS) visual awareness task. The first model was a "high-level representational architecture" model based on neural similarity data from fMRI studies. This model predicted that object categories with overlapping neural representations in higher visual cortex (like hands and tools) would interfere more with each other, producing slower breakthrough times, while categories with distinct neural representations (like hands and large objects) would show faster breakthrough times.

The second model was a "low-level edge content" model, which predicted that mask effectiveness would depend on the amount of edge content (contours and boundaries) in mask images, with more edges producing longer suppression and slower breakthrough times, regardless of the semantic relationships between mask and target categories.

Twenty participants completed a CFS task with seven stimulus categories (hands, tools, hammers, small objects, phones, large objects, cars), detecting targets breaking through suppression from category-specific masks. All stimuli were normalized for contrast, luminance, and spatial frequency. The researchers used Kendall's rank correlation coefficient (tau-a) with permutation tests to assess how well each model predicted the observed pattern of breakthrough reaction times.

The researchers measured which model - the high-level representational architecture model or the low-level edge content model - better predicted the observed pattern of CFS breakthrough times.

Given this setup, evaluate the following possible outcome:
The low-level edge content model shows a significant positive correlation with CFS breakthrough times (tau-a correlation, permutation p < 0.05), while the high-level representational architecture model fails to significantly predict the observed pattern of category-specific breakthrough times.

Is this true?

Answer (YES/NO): YES